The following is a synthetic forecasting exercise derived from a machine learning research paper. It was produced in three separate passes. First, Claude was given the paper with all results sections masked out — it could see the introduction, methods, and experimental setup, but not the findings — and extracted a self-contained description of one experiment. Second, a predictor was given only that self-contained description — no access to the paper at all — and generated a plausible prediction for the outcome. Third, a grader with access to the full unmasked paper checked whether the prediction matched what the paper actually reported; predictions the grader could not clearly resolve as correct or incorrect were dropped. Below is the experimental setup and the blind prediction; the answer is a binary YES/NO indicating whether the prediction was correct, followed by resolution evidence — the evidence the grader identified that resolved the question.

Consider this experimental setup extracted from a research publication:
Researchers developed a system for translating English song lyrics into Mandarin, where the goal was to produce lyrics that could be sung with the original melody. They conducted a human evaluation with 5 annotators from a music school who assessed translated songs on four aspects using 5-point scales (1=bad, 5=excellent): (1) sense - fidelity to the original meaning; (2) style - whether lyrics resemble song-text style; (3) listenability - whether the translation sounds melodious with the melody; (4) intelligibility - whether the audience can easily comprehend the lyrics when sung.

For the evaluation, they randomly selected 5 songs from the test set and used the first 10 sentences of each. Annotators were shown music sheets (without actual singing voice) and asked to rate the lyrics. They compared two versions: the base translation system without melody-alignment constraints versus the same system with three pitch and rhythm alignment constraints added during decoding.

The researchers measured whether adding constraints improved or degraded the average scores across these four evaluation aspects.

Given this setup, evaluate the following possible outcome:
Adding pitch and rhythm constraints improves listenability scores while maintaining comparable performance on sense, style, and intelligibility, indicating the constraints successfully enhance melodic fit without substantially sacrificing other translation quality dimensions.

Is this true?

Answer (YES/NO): NO